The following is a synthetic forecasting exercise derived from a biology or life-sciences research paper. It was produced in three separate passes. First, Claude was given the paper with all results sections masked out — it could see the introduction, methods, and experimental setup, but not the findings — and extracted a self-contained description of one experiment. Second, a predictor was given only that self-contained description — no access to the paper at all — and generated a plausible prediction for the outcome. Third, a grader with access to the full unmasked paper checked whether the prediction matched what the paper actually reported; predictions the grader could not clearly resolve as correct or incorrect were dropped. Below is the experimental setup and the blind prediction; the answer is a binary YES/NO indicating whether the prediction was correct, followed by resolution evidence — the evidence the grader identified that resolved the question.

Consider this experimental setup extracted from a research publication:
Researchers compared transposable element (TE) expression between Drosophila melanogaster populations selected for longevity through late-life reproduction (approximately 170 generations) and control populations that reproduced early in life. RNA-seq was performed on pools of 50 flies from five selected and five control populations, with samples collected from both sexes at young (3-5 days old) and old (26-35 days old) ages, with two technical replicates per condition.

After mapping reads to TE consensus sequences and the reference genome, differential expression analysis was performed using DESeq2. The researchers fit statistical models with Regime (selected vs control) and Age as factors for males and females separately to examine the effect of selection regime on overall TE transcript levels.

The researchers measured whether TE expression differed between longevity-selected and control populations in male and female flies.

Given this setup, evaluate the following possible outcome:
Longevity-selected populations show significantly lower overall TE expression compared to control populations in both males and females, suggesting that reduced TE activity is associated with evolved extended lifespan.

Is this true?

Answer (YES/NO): YES